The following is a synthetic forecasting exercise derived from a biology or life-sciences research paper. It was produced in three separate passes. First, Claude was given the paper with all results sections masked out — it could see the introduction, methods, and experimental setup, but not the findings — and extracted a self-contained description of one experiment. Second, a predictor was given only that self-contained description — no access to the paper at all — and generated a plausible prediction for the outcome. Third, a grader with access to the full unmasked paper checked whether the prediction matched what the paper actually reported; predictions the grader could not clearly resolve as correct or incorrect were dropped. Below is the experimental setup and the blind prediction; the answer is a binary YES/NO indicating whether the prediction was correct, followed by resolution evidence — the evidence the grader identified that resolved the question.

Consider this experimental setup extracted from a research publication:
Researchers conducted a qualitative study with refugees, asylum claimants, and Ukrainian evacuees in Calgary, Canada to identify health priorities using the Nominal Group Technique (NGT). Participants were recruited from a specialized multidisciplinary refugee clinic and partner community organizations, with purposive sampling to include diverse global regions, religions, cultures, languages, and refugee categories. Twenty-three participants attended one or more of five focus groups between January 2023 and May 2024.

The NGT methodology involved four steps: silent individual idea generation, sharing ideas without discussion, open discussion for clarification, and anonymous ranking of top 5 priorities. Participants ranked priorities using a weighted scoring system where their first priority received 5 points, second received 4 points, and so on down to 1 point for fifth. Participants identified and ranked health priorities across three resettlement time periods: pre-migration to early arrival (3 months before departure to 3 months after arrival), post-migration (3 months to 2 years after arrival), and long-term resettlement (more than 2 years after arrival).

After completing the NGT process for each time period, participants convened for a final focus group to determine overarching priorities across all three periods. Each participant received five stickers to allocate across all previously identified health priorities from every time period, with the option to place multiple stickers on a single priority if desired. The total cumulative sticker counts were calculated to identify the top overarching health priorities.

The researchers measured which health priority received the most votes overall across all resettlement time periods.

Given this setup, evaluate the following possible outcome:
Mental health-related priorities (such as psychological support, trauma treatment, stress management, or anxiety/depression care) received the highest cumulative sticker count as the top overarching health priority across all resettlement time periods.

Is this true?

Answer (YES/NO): NO